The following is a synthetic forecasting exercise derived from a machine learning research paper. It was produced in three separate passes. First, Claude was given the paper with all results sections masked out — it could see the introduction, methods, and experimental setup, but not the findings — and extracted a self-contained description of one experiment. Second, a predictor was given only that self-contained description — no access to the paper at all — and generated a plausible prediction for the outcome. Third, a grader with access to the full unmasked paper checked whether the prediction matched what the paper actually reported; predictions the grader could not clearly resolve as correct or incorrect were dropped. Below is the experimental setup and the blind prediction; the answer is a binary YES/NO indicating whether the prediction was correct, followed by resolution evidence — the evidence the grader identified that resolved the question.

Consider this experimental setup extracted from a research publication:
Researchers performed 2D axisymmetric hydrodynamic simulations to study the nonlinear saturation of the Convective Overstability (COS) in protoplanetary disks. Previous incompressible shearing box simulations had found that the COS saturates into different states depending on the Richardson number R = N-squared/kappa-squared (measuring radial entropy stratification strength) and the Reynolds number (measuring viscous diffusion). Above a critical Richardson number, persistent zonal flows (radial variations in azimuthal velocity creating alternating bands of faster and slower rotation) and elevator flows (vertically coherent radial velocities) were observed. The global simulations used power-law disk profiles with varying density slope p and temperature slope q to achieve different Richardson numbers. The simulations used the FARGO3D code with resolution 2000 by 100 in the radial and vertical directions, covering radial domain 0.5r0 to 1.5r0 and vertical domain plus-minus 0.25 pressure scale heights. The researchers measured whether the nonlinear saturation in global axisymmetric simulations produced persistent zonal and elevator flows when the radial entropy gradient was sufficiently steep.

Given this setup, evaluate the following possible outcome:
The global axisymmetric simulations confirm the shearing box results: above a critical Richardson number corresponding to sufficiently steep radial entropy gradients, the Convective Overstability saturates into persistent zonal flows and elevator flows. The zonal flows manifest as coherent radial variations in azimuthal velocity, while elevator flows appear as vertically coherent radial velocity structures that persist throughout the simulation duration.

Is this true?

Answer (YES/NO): YES